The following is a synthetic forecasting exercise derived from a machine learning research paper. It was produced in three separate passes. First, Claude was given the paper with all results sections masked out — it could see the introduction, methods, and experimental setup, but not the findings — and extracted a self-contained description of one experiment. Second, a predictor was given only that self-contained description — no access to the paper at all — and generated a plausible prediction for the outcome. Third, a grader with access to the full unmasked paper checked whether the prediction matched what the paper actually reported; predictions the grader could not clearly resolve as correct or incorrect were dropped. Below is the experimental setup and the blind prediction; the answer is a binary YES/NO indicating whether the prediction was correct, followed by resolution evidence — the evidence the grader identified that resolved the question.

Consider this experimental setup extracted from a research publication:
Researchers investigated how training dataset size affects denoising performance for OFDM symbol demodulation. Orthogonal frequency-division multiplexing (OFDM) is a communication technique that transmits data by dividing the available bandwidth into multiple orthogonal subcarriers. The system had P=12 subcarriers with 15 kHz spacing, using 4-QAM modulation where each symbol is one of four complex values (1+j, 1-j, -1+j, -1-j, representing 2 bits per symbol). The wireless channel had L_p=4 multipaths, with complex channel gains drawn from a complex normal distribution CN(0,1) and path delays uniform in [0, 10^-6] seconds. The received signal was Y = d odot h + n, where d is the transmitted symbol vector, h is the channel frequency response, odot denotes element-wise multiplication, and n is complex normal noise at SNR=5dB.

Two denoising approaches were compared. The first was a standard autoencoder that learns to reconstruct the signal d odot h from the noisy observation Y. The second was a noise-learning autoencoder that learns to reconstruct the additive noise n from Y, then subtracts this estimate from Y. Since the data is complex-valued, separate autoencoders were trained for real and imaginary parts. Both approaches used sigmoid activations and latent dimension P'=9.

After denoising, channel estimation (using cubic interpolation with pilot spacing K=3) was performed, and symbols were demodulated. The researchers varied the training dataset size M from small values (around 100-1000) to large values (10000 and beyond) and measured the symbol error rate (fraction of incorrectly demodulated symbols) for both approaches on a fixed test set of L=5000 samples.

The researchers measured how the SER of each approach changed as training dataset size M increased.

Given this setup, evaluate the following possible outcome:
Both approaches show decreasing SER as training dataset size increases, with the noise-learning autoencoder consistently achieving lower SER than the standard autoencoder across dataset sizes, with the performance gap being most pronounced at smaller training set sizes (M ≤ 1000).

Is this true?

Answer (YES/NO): YES